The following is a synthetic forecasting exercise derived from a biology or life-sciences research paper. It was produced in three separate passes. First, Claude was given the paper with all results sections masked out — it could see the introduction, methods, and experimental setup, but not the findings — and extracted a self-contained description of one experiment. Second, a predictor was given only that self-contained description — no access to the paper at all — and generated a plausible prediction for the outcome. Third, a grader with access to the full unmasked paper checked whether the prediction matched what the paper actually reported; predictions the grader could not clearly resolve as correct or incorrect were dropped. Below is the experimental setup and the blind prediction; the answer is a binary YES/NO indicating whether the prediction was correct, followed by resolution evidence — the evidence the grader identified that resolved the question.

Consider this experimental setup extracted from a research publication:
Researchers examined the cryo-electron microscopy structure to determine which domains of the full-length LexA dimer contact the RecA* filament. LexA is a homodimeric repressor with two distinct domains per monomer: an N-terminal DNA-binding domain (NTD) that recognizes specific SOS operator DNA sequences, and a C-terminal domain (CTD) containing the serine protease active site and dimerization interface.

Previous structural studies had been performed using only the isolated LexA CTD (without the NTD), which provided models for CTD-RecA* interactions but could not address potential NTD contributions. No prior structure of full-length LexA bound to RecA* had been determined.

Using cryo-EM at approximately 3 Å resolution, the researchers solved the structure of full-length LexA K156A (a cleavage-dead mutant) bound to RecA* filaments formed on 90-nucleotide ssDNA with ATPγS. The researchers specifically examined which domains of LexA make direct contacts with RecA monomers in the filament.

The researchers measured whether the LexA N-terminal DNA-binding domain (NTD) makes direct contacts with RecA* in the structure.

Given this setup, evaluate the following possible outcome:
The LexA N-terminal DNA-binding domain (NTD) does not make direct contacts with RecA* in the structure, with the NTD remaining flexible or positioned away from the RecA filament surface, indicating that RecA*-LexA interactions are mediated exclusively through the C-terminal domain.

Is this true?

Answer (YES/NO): NO